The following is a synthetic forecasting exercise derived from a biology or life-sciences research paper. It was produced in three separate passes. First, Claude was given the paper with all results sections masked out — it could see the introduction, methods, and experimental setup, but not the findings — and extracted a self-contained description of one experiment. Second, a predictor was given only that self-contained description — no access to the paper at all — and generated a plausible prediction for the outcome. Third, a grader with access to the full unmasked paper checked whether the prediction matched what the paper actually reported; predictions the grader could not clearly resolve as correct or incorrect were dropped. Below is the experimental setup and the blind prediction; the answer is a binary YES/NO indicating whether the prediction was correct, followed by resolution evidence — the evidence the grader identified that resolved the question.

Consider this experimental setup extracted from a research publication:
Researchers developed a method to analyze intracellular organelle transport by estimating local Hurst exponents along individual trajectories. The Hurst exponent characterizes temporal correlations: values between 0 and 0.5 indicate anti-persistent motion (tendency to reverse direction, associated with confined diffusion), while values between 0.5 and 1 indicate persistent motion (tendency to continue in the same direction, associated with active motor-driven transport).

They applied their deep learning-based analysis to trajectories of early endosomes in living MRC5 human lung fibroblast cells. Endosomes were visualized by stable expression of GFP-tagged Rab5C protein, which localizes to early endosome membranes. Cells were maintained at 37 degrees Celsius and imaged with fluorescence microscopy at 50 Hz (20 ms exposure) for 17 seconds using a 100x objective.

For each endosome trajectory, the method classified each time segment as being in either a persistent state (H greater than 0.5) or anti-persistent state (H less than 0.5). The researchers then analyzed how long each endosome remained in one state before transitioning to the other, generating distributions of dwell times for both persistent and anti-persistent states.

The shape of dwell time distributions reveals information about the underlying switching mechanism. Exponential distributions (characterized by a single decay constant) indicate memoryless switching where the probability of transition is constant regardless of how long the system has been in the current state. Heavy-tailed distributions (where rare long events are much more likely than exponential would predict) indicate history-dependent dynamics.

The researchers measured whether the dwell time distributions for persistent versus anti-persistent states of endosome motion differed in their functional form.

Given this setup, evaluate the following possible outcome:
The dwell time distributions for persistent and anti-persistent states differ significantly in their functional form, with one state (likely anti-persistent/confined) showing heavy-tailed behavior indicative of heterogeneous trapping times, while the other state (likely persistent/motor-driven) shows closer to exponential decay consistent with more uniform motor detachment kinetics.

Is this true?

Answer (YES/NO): NO